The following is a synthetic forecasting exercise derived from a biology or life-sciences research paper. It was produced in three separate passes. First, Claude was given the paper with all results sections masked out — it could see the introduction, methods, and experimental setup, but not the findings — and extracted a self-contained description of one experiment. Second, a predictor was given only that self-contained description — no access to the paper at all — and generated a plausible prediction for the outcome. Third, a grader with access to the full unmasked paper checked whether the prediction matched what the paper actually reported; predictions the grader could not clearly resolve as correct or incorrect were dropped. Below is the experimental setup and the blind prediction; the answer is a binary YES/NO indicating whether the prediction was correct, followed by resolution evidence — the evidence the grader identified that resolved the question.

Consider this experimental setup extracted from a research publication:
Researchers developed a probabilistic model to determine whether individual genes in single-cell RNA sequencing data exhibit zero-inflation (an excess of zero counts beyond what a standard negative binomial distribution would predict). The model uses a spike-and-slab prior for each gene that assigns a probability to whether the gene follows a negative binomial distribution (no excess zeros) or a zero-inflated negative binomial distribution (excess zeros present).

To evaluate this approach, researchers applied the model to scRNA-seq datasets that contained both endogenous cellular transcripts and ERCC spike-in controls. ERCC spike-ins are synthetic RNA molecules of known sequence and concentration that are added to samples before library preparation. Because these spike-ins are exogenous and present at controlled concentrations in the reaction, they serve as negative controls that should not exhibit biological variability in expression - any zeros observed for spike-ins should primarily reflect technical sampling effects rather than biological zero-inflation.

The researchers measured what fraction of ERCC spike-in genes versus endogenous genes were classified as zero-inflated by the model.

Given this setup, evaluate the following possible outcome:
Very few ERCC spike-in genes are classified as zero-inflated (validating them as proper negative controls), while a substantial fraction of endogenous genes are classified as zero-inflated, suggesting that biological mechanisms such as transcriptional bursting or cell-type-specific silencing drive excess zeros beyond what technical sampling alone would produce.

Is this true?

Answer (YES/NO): YES